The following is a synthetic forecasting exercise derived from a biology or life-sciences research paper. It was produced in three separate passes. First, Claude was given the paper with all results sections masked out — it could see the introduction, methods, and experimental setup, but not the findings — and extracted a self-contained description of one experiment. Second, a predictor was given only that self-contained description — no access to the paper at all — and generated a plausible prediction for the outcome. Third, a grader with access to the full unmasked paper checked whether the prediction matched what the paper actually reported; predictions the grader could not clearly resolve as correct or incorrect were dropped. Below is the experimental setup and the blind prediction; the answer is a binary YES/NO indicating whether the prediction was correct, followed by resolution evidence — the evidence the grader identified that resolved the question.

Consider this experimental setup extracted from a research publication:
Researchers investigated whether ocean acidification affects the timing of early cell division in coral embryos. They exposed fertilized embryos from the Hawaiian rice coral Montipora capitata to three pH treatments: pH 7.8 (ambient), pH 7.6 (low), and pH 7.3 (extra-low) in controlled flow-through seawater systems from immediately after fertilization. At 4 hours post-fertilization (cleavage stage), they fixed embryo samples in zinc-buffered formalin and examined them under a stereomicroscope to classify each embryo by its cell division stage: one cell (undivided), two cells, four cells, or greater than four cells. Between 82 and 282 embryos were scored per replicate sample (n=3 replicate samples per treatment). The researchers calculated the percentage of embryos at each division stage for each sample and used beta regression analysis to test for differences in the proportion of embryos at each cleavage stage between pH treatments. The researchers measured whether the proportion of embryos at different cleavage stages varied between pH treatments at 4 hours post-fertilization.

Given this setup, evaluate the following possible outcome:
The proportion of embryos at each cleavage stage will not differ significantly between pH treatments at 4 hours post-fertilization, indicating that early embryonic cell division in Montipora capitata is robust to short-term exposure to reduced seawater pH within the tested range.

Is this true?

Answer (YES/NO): YES